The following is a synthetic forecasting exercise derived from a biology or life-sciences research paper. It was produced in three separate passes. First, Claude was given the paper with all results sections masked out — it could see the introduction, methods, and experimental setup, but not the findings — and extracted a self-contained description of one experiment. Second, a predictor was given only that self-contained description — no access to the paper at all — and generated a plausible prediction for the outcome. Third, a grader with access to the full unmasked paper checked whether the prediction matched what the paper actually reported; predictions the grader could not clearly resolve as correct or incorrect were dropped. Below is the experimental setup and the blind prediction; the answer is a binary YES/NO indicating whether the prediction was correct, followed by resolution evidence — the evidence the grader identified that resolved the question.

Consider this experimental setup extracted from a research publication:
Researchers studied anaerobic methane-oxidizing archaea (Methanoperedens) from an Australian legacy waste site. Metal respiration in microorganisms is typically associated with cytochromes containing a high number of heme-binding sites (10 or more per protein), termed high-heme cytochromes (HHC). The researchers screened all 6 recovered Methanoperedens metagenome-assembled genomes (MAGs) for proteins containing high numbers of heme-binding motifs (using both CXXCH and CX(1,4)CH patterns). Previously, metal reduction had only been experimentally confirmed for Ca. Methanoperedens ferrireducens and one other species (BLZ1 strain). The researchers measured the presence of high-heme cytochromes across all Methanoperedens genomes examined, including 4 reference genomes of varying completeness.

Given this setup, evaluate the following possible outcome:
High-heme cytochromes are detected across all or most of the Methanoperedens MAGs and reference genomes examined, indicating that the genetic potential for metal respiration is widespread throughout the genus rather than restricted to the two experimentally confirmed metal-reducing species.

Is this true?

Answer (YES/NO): YES